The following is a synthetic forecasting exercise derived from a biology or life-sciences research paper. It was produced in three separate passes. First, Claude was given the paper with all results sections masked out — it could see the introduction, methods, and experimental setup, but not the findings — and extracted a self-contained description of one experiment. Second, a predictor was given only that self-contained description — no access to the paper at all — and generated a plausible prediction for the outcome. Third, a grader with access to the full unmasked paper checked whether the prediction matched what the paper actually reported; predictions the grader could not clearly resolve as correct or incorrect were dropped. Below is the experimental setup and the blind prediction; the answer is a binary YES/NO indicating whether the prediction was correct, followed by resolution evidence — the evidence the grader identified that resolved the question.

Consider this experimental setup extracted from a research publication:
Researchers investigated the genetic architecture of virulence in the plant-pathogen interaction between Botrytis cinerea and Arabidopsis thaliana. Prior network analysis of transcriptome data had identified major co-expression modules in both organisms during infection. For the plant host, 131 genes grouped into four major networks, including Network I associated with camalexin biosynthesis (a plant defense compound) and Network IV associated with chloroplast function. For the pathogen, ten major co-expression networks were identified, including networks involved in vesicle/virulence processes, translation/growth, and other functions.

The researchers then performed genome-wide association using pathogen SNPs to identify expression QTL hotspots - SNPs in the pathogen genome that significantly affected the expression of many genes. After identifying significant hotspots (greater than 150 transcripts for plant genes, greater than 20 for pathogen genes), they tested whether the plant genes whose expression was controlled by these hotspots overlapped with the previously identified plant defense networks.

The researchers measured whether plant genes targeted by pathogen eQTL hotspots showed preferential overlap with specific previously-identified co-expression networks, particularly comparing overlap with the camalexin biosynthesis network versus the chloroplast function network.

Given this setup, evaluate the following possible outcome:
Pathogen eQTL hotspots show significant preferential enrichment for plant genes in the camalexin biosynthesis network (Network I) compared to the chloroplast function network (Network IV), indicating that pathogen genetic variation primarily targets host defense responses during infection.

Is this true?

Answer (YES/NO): NO